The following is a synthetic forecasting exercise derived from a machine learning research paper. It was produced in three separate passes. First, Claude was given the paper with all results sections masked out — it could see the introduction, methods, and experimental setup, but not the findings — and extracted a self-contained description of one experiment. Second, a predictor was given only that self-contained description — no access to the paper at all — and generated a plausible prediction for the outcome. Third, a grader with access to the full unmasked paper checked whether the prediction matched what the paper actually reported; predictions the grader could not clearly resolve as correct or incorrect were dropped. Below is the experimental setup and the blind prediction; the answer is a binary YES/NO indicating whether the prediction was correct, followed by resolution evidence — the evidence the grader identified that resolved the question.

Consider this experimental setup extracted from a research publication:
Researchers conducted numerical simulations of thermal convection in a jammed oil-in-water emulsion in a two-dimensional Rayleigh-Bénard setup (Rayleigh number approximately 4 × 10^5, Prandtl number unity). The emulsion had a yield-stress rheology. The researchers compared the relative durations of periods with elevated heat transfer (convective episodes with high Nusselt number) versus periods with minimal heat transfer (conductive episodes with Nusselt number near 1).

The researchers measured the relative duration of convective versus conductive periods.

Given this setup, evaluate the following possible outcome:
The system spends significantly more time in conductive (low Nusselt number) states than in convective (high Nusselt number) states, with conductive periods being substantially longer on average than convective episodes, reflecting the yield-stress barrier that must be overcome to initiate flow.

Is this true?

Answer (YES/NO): YES